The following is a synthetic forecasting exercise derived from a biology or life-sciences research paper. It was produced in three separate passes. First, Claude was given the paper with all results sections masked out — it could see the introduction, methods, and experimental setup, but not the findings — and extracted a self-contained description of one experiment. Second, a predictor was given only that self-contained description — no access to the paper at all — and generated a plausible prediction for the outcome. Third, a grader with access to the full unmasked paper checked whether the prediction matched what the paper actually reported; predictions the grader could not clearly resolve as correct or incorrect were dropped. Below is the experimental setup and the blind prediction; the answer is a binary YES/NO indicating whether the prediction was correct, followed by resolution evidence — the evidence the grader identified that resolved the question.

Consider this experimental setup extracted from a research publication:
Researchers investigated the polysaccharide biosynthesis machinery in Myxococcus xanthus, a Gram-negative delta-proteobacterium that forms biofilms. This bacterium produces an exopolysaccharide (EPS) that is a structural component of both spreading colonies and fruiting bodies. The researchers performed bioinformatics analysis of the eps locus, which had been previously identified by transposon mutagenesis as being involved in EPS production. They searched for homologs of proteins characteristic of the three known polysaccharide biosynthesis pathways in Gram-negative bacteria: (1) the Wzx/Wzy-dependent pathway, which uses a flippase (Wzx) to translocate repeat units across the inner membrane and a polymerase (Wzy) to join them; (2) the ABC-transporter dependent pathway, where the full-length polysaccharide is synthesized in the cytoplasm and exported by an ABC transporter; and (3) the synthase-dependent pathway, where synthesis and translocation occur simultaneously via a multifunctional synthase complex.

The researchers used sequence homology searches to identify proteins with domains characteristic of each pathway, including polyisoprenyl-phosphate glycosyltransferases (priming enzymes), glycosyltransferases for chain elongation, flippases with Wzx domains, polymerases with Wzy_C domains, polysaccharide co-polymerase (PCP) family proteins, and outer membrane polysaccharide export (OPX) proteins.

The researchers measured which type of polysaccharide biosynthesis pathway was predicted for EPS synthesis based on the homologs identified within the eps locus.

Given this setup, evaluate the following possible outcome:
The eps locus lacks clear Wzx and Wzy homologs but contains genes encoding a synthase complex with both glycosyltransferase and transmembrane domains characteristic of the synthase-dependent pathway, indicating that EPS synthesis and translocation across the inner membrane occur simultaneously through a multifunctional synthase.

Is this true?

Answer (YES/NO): NO